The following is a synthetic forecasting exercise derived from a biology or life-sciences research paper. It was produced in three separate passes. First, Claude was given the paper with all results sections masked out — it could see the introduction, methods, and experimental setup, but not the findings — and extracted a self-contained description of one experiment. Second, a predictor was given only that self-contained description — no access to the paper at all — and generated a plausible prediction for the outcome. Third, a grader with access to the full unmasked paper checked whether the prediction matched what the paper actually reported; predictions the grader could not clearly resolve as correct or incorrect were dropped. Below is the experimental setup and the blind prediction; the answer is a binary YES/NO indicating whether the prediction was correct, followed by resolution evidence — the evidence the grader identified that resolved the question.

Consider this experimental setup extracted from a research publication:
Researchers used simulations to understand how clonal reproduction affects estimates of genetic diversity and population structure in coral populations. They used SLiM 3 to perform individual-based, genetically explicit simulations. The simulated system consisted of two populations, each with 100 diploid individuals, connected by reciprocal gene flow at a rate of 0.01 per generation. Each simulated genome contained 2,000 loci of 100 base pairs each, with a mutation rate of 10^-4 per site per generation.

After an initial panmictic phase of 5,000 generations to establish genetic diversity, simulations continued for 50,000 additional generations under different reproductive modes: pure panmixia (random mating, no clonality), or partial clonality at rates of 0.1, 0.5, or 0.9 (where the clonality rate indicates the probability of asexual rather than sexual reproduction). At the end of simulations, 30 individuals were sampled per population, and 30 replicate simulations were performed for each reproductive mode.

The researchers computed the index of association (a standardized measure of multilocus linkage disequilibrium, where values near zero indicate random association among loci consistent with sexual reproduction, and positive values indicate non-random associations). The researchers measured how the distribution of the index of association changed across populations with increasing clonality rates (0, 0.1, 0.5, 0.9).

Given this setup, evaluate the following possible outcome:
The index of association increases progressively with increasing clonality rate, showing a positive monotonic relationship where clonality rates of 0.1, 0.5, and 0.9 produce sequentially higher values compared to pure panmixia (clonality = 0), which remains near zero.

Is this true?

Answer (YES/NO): NO